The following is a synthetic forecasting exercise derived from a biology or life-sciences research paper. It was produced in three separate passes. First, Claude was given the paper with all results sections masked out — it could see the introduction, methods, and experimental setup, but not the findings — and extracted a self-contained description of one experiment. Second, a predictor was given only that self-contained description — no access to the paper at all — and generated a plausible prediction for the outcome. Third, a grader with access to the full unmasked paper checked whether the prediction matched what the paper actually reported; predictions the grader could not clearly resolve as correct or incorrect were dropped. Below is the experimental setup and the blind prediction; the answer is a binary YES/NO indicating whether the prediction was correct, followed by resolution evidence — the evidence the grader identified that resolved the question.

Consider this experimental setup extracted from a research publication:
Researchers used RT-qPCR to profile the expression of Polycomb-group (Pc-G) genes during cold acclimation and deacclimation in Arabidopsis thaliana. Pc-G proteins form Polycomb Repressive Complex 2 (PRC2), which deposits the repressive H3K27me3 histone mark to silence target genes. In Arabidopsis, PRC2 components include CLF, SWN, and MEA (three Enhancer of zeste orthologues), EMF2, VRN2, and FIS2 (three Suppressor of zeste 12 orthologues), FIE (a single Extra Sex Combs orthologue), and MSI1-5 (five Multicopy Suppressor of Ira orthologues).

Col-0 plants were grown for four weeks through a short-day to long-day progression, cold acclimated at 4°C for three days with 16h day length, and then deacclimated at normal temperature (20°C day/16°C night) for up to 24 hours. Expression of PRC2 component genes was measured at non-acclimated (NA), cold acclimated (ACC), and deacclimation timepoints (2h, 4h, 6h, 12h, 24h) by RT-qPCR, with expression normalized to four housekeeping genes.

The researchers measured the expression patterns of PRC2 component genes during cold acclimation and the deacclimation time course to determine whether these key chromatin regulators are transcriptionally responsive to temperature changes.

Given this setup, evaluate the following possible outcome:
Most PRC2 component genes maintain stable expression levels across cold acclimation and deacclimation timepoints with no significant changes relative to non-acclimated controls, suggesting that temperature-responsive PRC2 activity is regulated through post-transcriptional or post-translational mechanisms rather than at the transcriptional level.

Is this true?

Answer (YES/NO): NO